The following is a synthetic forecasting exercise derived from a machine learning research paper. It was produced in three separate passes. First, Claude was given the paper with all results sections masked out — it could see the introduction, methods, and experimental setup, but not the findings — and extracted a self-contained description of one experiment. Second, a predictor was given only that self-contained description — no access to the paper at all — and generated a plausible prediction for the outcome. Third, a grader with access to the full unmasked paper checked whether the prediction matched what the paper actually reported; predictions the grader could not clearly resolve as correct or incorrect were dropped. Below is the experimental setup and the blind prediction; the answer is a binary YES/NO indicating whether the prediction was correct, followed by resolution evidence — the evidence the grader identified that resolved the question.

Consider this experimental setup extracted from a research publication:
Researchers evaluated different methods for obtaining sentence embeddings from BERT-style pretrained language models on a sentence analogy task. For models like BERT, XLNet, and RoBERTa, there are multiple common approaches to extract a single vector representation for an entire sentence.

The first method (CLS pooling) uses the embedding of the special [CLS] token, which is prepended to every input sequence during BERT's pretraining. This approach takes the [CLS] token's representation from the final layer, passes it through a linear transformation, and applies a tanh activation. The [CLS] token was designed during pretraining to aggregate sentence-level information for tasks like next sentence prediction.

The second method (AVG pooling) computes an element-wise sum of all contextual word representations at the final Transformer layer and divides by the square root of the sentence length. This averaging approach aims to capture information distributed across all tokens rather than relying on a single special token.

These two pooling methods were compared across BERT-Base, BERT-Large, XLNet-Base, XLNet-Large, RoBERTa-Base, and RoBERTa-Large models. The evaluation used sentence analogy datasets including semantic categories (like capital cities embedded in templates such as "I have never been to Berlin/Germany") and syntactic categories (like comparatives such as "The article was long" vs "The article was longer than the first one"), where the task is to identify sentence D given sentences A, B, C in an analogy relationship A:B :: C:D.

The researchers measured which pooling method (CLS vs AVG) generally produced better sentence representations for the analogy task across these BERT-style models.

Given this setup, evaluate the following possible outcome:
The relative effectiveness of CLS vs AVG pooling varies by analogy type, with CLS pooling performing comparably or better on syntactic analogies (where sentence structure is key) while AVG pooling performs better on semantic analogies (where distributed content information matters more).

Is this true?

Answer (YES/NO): NO